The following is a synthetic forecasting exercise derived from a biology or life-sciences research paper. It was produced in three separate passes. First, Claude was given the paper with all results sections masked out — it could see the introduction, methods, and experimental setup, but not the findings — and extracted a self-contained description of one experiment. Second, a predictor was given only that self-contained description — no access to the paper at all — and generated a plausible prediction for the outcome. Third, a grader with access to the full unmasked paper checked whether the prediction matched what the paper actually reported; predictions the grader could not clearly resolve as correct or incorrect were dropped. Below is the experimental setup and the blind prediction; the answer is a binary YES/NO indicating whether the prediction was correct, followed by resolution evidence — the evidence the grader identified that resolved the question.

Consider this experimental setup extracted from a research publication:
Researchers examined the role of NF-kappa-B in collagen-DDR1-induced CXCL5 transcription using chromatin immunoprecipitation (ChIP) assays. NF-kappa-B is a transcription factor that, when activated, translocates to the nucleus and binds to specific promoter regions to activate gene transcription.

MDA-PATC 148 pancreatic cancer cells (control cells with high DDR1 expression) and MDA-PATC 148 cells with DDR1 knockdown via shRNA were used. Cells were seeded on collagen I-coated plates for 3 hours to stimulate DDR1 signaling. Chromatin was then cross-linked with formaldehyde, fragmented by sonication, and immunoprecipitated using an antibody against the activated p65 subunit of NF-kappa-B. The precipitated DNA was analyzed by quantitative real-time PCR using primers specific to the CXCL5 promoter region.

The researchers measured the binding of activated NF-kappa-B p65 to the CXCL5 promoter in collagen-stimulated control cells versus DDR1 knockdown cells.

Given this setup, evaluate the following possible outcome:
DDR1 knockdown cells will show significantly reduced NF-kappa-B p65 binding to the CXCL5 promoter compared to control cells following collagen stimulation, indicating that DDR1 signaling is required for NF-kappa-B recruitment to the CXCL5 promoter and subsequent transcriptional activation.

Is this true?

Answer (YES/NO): YES